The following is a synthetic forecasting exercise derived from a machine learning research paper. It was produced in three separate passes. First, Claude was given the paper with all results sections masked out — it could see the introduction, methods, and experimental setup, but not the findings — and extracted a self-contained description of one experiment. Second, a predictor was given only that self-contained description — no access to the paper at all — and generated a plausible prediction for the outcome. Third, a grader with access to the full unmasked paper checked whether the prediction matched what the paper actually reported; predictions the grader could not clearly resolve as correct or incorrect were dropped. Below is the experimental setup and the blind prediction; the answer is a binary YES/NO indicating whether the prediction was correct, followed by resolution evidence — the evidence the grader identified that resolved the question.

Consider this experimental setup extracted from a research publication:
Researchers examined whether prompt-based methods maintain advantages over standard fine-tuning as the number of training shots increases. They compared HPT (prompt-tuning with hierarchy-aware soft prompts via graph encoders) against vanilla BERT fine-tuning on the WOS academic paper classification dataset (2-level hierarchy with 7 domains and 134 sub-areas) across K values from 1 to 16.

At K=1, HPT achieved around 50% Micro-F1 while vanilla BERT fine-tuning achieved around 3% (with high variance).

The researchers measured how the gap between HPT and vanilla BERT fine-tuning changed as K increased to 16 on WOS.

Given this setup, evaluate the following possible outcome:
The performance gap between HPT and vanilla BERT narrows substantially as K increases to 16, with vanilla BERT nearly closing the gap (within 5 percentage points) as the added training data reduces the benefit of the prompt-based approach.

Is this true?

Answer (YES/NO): YES